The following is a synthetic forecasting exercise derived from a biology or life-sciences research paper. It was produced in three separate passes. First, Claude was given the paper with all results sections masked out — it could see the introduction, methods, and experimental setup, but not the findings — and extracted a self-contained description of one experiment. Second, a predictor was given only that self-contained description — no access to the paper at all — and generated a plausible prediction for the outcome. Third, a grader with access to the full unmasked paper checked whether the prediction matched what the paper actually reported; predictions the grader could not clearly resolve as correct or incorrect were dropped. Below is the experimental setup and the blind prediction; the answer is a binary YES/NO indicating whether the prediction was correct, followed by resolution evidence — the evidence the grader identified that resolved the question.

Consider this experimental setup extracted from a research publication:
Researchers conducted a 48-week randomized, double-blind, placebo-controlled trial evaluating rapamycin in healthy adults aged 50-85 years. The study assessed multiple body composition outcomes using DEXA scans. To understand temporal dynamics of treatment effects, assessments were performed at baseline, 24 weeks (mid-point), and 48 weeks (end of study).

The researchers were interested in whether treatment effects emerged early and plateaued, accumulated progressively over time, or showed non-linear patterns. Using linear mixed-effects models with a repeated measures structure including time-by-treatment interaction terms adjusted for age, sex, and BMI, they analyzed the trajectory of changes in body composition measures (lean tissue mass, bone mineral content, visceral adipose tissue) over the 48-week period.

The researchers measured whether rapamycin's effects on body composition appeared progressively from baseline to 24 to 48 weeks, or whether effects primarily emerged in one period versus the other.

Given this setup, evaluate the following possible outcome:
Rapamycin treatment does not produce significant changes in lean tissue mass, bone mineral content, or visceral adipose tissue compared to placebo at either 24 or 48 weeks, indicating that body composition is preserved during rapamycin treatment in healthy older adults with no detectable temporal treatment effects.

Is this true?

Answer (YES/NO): NO